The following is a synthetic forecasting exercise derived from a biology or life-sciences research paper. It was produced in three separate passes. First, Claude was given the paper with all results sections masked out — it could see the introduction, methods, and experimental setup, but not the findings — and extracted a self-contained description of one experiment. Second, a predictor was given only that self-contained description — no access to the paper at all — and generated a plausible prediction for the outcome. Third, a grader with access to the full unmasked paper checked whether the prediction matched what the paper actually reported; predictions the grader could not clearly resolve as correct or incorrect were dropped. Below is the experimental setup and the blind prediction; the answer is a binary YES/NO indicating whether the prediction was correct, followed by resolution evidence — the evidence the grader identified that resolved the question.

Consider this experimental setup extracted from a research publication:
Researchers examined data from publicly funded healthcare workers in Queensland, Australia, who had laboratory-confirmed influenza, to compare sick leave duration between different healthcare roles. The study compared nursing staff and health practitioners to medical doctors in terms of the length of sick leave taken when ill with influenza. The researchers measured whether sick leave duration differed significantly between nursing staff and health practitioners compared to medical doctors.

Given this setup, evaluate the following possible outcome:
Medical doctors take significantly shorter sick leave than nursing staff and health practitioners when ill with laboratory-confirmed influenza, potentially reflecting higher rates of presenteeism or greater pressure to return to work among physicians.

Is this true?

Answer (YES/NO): YES